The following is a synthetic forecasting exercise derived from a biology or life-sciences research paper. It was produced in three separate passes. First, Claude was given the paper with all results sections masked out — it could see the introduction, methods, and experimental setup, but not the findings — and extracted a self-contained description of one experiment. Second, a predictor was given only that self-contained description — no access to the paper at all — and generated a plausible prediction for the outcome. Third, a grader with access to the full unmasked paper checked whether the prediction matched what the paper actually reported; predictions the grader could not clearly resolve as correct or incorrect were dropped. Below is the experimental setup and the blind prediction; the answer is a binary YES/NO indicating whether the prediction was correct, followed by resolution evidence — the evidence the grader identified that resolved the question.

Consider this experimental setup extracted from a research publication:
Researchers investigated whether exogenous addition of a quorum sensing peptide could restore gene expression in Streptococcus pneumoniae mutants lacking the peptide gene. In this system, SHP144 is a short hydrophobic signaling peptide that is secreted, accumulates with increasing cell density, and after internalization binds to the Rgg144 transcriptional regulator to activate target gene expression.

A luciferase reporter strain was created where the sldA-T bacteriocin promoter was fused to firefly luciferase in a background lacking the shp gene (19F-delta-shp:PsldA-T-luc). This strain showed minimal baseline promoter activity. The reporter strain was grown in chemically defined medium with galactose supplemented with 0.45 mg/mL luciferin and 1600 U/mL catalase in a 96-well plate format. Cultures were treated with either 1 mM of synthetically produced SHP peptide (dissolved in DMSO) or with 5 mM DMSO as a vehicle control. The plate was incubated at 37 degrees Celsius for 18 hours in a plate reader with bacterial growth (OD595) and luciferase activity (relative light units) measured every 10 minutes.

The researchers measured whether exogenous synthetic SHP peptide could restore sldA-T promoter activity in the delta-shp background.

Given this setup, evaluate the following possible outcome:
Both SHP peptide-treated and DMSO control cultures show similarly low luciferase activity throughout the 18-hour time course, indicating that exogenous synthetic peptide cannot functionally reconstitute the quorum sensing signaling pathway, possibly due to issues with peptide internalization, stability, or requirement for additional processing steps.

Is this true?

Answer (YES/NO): NO